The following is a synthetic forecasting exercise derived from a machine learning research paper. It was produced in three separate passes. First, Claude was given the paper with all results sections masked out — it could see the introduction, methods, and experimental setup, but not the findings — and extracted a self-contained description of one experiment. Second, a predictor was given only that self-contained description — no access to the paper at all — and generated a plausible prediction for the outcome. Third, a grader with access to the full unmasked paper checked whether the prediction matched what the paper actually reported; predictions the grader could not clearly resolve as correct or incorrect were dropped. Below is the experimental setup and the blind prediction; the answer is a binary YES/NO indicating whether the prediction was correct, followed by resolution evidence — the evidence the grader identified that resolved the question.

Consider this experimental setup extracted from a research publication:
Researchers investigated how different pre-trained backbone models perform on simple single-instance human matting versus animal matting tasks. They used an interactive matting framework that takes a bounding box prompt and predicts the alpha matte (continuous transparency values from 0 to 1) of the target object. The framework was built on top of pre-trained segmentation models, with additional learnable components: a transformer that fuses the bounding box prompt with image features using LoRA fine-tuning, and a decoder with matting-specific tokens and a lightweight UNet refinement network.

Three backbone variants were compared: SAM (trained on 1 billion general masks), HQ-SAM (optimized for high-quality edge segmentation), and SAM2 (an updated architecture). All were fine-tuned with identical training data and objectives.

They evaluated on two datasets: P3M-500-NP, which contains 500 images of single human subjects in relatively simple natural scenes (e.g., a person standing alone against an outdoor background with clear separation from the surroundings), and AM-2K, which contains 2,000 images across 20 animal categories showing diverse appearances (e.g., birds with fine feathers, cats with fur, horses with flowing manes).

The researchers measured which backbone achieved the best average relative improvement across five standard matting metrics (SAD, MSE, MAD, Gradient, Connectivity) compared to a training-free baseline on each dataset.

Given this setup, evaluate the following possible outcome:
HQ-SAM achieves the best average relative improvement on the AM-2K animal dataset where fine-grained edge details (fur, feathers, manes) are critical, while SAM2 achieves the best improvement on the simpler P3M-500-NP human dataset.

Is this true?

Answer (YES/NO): NO